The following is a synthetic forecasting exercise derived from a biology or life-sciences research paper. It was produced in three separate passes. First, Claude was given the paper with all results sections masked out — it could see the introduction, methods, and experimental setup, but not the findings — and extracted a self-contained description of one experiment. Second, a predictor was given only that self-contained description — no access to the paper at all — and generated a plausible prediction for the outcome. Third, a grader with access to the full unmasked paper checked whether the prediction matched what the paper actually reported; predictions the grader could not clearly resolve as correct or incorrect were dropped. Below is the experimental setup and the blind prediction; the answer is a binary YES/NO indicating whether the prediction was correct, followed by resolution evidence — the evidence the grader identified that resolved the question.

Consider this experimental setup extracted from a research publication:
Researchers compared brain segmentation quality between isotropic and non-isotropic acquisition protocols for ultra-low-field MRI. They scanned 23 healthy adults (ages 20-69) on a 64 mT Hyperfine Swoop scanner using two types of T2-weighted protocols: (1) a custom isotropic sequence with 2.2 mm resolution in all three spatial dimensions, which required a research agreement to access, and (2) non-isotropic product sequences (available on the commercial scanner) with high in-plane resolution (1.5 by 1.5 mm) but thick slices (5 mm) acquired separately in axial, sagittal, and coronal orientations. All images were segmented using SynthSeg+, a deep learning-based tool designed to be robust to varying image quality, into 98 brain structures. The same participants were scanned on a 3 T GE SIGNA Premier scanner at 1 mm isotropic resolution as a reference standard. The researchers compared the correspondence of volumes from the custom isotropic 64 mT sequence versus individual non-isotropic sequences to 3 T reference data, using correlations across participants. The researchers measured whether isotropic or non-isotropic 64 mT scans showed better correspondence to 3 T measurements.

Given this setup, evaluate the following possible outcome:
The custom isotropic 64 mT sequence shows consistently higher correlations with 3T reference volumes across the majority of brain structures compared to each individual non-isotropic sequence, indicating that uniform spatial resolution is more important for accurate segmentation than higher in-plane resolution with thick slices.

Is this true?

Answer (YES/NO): NO